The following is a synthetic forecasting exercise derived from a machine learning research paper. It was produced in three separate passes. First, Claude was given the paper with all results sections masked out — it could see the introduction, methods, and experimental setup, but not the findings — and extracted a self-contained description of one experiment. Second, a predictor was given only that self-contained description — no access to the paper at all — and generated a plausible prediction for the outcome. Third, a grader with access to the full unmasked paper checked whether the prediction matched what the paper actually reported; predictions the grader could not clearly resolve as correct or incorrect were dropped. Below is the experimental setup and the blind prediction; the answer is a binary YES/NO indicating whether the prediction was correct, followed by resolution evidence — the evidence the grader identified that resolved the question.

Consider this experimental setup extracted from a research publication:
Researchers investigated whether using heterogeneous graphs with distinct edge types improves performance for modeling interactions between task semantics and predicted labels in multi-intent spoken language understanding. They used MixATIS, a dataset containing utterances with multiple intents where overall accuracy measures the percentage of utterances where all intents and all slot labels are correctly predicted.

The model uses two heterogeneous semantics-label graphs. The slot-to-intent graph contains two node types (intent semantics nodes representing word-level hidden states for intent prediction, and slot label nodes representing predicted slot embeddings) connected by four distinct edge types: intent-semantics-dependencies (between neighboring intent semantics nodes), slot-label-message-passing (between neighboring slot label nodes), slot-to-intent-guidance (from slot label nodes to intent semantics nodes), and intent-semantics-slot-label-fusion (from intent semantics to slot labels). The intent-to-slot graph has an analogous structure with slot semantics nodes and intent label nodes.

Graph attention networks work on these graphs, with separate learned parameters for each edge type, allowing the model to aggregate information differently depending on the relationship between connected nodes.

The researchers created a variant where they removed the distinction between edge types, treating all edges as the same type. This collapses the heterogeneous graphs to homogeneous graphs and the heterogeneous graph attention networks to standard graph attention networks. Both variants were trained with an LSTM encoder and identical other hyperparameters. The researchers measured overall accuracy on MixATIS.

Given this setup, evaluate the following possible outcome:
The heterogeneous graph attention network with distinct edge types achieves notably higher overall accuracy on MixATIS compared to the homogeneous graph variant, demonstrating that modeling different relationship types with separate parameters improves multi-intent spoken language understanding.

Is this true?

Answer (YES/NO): YES